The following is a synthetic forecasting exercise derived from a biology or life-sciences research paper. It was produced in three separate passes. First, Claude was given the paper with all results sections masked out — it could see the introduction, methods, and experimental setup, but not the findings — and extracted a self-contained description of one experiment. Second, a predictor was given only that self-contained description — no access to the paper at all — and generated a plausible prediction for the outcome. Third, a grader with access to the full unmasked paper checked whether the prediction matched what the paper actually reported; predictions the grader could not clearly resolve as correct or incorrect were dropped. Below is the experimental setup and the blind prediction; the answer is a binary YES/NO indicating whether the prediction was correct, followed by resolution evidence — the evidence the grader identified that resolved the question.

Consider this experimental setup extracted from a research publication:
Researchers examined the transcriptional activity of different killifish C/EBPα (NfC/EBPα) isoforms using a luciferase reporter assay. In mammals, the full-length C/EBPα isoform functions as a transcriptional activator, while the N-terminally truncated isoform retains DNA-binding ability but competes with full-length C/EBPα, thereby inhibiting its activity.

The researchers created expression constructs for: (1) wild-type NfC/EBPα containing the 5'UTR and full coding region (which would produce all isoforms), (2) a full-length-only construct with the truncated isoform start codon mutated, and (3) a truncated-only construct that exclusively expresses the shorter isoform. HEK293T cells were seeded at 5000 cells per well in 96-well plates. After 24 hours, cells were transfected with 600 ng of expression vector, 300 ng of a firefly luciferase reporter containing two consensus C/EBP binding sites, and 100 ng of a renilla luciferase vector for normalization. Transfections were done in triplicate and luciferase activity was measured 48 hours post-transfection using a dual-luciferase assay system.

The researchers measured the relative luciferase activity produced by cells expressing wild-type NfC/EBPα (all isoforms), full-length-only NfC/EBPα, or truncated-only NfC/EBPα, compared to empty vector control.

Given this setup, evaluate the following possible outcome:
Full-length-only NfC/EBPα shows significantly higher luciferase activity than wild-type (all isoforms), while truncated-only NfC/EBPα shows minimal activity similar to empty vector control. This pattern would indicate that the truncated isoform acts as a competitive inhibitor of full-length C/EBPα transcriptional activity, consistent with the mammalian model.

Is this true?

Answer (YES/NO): YES